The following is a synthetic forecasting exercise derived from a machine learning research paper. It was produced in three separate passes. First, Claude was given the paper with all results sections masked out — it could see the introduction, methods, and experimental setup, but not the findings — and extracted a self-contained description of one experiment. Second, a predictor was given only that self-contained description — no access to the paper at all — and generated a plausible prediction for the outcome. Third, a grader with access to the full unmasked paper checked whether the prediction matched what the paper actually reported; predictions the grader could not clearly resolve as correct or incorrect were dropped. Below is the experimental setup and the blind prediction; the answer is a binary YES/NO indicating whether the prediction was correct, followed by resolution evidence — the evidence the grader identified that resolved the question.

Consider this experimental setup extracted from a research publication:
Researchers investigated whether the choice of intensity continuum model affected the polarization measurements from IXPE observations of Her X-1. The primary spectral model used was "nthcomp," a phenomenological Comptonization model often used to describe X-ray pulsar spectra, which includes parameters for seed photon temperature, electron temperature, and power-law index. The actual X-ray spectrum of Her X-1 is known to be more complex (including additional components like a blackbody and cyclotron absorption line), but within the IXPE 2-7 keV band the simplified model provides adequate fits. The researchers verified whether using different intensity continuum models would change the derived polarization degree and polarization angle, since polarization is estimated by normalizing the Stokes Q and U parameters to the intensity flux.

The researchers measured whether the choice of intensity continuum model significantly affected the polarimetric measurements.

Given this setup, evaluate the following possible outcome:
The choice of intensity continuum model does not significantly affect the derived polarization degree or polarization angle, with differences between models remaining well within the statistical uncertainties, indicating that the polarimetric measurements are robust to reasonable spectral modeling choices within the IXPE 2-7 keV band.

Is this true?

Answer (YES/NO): YES